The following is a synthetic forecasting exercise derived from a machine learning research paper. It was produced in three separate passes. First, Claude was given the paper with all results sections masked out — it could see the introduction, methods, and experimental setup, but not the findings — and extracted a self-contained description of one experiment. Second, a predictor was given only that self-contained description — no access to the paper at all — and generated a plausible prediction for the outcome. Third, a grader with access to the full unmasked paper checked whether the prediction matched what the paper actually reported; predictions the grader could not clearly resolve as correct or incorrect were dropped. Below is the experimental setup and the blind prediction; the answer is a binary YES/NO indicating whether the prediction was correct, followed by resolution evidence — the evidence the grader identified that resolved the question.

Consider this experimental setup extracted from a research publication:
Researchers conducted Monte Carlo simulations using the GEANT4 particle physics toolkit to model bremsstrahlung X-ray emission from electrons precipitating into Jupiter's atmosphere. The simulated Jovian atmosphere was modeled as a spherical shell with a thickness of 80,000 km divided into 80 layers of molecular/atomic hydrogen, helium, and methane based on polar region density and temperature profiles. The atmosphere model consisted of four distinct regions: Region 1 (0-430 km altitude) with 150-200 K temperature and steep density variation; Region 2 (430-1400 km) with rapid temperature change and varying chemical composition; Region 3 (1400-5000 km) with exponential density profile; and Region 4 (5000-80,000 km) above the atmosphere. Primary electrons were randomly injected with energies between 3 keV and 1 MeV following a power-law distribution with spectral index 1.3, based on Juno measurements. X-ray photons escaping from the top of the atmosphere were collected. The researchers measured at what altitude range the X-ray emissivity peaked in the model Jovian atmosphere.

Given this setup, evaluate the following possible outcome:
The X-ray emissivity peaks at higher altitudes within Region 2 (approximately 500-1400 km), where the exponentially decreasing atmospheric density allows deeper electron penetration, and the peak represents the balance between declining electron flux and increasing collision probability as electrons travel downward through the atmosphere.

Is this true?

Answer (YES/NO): NO